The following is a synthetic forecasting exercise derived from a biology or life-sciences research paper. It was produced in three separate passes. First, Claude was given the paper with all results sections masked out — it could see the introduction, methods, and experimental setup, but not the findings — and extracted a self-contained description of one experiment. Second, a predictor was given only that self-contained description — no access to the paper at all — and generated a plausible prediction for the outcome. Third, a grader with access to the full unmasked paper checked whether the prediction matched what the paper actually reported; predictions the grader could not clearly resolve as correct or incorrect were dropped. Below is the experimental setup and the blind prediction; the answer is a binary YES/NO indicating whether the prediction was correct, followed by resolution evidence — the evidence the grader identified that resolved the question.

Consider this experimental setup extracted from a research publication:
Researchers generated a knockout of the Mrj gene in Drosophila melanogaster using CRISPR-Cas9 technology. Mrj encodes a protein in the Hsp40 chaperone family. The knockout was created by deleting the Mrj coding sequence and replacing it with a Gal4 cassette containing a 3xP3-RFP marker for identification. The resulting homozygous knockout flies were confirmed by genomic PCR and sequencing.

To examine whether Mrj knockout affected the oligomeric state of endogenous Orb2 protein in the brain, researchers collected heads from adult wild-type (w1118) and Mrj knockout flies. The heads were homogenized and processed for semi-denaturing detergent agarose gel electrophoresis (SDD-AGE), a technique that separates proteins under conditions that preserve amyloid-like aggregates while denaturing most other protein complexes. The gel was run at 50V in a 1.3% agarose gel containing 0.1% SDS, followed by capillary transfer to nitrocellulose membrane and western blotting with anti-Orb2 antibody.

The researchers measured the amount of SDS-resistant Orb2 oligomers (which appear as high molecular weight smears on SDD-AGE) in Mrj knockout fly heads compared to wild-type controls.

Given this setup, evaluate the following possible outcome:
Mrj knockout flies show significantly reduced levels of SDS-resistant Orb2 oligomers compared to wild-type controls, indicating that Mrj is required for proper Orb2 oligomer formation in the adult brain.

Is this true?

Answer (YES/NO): YES